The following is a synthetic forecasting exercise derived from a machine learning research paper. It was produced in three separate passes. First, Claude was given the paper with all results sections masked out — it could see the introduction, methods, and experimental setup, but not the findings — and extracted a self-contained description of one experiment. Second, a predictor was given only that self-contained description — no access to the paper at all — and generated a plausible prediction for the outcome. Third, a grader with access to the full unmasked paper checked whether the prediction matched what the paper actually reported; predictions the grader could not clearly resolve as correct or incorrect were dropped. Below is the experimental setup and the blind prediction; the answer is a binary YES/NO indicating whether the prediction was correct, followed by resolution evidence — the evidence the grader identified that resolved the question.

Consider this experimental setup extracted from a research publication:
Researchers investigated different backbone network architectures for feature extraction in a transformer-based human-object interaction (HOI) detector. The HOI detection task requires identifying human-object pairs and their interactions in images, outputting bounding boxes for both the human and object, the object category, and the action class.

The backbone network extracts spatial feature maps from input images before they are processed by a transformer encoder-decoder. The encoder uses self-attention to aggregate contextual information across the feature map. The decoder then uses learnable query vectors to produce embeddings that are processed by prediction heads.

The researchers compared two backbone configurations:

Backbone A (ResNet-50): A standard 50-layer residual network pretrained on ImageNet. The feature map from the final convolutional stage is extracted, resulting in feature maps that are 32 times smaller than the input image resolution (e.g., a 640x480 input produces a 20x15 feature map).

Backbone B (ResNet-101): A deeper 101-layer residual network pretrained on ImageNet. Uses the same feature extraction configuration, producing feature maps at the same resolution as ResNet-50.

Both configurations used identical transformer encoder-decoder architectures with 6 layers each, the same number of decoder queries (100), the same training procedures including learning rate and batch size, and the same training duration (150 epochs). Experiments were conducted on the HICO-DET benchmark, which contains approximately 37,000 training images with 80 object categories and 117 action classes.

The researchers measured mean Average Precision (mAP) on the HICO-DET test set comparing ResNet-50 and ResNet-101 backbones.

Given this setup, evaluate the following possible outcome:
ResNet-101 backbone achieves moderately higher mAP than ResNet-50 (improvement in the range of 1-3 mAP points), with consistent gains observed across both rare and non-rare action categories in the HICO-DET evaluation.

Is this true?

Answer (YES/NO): NO